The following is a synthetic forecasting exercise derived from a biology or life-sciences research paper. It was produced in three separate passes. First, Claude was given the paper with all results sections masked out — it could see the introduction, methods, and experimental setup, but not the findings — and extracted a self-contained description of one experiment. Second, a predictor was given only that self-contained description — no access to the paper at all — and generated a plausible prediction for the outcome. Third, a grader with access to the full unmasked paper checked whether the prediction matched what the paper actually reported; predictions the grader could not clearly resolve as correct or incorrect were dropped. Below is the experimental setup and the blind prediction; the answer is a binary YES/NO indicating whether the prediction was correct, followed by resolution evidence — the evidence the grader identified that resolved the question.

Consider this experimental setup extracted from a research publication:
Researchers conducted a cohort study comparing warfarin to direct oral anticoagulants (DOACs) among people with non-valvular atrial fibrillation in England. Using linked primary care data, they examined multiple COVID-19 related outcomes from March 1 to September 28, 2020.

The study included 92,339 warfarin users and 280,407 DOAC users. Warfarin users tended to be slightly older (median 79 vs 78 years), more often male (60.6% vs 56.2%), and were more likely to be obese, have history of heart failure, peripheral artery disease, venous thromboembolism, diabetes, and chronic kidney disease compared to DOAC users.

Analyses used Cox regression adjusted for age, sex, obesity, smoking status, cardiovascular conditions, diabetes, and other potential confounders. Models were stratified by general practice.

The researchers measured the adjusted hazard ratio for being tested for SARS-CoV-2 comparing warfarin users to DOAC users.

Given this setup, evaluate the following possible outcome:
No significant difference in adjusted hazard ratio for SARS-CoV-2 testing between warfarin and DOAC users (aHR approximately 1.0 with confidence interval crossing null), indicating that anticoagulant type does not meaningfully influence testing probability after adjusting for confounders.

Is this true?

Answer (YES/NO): NO